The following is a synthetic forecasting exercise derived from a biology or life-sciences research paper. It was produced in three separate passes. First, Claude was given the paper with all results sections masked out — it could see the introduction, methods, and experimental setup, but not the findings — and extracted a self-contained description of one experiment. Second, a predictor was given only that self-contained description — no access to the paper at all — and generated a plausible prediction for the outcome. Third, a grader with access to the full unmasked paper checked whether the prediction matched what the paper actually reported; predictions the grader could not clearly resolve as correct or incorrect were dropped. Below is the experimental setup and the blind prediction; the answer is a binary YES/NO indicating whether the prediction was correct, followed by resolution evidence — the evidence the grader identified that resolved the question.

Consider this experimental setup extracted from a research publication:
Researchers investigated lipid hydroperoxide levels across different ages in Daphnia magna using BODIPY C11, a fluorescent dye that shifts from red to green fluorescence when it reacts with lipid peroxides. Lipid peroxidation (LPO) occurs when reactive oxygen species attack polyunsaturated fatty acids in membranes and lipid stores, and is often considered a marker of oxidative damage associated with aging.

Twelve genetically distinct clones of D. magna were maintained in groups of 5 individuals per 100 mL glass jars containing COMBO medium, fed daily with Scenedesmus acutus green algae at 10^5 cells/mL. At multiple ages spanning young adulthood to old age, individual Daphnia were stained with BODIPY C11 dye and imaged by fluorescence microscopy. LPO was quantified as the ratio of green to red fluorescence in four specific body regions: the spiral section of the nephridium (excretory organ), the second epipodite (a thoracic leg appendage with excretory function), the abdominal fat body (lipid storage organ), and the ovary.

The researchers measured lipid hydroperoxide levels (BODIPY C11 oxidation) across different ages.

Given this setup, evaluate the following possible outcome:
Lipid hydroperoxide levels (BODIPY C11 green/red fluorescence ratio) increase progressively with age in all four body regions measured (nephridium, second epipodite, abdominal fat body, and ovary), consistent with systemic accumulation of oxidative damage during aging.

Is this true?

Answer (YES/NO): NO